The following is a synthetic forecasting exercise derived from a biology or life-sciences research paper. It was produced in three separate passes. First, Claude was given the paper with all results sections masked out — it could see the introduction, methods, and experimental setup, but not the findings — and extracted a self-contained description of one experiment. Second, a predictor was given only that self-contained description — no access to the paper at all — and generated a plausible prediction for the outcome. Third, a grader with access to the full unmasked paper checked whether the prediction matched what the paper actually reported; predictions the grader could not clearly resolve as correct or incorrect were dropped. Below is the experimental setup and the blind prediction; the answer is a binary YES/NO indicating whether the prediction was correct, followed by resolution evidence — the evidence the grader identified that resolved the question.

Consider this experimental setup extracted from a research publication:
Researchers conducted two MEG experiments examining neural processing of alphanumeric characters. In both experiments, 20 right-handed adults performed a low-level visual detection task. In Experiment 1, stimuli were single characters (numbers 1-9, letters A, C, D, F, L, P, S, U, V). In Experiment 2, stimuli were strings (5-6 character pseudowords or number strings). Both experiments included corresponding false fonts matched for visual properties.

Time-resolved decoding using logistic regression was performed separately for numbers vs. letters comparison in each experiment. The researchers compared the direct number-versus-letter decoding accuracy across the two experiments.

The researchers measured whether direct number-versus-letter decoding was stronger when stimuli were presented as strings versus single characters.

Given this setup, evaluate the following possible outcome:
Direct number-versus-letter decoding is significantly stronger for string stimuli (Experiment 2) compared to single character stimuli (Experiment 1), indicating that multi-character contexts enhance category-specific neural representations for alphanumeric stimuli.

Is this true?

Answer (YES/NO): YES